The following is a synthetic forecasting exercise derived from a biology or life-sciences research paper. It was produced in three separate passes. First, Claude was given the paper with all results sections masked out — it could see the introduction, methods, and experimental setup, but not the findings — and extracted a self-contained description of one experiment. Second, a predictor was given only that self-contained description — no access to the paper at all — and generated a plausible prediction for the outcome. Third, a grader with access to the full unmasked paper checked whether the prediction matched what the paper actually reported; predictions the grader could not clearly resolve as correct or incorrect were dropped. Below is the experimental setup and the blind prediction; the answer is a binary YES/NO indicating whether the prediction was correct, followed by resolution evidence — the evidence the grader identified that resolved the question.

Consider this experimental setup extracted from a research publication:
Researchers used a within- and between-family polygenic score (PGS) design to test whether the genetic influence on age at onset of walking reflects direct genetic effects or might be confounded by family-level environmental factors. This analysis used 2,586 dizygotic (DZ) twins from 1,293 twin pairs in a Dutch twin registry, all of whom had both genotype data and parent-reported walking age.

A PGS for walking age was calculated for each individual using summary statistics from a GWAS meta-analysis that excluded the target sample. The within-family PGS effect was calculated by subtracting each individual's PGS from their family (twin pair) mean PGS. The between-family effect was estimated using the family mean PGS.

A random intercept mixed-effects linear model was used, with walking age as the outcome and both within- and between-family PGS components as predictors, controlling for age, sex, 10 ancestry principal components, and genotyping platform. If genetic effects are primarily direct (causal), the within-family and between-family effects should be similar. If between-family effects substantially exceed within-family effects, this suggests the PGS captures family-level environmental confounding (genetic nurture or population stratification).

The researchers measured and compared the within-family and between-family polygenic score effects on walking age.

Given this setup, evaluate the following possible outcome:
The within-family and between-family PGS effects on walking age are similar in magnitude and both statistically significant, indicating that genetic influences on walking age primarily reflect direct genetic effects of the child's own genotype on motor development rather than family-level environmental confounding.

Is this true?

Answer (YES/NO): YES